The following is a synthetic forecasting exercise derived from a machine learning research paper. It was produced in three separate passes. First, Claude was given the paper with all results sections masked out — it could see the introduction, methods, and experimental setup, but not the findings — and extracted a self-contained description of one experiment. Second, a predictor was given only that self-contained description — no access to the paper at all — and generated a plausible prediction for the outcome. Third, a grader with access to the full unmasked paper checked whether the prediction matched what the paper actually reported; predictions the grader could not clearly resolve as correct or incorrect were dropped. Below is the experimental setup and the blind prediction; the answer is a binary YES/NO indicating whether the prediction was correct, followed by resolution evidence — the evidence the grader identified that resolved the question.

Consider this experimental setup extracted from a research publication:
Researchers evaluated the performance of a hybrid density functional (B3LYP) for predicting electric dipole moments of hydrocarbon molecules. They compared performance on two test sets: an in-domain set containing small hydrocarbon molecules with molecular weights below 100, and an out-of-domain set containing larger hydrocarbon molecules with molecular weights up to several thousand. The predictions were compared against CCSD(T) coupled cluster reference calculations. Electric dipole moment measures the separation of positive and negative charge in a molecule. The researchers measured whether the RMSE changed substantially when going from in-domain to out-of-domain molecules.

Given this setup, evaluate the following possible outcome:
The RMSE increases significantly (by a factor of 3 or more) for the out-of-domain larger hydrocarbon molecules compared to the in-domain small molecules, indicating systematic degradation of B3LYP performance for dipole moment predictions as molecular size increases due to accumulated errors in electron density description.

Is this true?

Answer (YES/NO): NO